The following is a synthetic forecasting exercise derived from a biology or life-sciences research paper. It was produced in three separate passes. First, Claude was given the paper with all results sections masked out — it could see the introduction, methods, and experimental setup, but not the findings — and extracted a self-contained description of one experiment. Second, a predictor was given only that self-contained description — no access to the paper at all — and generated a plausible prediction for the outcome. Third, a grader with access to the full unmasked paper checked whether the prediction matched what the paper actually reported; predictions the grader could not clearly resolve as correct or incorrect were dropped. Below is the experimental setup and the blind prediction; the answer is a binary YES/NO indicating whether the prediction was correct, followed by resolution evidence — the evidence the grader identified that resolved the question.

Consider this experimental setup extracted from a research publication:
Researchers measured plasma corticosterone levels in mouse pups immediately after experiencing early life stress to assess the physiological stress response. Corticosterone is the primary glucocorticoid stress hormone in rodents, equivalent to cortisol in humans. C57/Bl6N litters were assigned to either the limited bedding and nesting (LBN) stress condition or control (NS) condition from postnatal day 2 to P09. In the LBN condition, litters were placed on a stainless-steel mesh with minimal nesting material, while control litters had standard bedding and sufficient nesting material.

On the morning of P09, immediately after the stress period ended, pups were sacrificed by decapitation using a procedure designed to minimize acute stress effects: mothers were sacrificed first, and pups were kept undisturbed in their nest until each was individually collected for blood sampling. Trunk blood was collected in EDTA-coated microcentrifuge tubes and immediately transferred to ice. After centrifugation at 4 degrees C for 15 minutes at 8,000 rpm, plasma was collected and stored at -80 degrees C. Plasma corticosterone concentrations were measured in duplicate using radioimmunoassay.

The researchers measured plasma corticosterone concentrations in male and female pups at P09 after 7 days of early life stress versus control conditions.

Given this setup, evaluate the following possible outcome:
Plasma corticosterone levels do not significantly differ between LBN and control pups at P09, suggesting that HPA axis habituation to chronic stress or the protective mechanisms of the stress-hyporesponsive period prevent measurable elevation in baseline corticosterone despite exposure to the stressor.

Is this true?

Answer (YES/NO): NO